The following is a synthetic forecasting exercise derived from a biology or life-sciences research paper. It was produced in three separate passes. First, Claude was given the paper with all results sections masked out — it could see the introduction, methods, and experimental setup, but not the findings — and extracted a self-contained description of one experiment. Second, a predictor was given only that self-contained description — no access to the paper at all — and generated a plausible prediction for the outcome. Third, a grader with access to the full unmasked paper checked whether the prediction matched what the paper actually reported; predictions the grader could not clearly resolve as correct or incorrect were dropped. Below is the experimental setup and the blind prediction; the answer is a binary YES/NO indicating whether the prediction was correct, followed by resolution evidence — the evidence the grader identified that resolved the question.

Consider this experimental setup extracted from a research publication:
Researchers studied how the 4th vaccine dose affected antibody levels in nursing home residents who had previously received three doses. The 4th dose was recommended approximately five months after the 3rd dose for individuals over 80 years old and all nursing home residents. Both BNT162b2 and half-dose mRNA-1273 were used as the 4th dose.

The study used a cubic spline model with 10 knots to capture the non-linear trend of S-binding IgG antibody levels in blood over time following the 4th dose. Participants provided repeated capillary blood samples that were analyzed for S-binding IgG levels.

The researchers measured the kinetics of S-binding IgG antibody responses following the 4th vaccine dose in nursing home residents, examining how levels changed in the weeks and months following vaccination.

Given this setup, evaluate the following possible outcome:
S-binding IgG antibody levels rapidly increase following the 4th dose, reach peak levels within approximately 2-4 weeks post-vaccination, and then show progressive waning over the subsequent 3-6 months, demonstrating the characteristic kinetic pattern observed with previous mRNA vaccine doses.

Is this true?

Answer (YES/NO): YES